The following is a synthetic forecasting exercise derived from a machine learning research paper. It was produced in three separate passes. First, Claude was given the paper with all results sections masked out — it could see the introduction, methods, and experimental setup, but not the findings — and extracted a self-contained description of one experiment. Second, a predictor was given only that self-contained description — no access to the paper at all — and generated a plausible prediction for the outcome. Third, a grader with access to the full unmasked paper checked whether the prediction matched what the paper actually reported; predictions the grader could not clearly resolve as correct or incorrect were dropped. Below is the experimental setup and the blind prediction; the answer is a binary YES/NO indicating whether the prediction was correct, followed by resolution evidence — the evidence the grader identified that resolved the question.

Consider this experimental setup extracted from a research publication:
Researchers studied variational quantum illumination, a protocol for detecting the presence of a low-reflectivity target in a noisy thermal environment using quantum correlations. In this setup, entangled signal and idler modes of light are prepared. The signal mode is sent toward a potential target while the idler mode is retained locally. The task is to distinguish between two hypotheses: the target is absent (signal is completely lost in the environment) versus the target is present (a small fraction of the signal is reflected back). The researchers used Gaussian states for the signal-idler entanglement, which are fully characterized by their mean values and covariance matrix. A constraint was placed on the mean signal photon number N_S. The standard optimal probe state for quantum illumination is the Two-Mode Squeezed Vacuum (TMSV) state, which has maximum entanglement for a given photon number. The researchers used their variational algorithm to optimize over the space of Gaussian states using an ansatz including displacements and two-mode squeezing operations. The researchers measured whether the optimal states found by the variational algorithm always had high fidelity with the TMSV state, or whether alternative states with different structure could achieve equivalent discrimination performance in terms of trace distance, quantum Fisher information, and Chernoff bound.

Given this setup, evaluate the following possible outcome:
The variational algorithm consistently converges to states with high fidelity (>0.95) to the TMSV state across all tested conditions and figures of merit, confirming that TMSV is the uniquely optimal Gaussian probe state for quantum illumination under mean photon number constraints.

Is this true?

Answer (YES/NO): NO